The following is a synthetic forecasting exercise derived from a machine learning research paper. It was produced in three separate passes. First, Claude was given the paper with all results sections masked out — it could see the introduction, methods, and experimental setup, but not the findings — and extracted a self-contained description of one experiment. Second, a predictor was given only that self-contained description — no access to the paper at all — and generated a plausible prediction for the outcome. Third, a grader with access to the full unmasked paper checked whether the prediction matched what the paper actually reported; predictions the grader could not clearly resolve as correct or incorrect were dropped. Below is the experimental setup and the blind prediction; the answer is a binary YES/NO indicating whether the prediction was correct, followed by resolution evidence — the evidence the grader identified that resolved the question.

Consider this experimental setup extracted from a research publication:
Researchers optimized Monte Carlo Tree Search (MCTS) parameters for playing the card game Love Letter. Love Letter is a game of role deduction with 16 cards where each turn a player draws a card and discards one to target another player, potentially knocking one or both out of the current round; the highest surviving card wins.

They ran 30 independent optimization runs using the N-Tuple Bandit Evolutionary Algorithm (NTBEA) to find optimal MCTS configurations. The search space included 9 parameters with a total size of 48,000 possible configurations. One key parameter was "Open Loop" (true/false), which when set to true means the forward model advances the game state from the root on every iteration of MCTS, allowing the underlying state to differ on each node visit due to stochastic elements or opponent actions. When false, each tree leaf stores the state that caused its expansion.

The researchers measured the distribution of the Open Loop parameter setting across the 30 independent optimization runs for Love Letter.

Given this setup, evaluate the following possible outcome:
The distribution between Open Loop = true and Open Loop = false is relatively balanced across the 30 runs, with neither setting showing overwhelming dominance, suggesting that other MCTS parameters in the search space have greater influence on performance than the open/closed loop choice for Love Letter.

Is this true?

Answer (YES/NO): NO